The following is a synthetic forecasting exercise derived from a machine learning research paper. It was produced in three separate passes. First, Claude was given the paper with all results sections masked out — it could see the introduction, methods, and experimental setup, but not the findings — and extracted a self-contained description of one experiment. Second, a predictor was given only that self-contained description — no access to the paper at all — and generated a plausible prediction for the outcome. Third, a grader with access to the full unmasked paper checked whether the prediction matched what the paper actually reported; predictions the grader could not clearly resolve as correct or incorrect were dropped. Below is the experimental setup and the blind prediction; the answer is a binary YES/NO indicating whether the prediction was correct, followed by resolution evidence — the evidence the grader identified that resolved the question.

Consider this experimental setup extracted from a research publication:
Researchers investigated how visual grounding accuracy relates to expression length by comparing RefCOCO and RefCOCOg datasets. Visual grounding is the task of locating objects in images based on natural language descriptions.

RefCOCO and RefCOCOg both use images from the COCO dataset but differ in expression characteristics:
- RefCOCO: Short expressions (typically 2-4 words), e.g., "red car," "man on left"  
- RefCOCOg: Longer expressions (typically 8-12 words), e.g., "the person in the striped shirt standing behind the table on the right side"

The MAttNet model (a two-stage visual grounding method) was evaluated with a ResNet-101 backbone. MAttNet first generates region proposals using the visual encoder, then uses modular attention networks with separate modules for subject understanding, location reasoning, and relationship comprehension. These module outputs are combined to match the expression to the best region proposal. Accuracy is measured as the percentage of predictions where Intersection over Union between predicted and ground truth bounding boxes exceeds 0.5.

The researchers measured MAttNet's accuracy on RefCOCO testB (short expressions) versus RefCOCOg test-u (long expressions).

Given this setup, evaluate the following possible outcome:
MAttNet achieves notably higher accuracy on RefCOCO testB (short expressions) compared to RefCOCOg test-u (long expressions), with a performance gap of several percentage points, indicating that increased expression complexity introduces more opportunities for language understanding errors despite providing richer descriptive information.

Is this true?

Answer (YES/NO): YES